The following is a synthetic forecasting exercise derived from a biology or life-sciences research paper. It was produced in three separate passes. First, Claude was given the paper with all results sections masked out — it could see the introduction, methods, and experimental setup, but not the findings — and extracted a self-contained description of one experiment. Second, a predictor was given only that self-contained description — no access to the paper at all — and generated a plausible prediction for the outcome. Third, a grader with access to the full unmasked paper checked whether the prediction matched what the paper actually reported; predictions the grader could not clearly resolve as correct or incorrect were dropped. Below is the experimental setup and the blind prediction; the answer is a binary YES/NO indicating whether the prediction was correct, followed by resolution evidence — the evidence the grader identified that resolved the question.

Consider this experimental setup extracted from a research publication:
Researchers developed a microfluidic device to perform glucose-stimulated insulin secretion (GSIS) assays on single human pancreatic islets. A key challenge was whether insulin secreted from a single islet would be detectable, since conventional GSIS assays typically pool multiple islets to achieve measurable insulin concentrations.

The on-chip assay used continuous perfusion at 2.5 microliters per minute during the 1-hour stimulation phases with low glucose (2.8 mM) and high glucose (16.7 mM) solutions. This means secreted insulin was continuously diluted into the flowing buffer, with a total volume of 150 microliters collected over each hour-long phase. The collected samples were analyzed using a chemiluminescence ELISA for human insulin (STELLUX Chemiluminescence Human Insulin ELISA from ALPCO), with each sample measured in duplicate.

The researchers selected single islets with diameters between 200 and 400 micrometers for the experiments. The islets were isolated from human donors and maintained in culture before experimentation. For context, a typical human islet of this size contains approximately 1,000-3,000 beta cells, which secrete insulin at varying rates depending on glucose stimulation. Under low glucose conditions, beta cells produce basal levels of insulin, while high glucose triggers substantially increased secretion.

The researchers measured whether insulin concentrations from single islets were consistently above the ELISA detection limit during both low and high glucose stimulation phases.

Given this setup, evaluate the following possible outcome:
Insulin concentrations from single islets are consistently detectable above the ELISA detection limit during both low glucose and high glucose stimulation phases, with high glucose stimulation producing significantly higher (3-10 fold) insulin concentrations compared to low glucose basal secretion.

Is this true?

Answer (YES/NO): NO